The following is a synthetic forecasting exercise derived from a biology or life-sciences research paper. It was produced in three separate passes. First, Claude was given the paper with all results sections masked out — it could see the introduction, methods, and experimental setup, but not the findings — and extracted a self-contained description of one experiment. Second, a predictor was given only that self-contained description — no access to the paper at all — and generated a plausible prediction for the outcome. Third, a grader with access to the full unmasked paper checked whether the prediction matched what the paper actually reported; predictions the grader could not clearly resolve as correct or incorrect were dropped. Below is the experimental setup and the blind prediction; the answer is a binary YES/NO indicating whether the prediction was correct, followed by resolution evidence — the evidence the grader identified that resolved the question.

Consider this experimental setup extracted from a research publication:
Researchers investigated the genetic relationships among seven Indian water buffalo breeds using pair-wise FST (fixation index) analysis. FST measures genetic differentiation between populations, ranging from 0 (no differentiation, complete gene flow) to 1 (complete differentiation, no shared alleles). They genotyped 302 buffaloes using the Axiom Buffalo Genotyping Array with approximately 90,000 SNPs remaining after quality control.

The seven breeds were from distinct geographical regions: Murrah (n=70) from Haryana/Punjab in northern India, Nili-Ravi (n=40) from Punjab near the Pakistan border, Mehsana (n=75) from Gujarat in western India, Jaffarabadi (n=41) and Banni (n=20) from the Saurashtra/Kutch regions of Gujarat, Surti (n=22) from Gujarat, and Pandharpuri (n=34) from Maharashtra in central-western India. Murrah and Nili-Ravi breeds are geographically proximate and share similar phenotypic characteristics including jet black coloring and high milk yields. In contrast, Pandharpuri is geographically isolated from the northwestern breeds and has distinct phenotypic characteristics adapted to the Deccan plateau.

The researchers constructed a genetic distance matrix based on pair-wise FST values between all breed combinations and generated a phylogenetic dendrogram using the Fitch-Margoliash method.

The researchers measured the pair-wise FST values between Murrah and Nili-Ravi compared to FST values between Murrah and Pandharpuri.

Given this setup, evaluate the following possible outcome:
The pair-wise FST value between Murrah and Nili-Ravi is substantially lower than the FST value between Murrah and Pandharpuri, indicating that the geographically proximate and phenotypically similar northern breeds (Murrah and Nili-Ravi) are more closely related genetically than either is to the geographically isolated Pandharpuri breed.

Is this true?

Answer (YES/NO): YES